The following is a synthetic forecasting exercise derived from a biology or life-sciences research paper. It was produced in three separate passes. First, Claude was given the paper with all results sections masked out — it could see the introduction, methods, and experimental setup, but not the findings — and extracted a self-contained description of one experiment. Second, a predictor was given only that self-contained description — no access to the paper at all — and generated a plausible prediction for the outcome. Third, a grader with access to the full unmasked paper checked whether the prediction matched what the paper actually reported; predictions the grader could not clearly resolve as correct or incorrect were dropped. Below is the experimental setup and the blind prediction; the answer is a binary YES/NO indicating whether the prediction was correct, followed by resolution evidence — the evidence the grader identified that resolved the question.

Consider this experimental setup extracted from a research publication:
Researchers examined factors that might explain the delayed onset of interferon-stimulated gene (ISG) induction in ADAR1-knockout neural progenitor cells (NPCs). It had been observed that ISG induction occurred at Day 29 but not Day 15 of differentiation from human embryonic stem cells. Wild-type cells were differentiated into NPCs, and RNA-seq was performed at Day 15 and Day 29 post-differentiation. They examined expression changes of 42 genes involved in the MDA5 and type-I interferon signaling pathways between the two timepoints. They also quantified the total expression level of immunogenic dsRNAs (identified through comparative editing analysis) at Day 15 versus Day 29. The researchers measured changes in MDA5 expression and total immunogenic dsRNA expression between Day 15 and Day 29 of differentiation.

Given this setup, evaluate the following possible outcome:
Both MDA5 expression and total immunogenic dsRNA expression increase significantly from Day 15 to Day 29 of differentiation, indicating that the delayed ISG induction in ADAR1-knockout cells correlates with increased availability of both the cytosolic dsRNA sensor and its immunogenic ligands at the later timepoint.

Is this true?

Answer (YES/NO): YES